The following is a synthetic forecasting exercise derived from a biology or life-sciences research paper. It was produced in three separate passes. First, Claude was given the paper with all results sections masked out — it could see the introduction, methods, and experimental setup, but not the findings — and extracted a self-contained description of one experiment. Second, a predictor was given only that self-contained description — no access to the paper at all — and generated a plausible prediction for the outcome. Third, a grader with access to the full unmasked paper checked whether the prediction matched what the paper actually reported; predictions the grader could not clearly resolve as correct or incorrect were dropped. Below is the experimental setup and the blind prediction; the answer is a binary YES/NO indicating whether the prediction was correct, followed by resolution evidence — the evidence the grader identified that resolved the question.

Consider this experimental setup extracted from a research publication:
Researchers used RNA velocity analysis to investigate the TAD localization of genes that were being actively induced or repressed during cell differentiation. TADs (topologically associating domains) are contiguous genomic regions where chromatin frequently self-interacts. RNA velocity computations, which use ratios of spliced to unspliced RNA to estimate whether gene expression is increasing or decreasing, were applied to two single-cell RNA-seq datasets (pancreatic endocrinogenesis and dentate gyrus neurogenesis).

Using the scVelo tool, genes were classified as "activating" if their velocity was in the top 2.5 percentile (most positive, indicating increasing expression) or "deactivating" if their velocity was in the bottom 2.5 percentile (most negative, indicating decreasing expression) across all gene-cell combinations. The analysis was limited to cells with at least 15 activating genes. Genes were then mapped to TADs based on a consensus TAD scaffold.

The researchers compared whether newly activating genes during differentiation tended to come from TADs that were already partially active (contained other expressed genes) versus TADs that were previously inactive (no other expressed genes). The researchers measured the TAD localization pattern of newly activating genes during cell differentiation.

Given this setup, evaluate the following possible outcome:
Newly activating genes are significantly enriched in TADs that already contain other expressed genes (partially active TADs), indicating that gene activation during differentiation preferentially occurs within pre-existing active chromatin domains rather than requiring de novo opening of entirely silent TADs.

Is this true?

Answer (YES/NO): NO